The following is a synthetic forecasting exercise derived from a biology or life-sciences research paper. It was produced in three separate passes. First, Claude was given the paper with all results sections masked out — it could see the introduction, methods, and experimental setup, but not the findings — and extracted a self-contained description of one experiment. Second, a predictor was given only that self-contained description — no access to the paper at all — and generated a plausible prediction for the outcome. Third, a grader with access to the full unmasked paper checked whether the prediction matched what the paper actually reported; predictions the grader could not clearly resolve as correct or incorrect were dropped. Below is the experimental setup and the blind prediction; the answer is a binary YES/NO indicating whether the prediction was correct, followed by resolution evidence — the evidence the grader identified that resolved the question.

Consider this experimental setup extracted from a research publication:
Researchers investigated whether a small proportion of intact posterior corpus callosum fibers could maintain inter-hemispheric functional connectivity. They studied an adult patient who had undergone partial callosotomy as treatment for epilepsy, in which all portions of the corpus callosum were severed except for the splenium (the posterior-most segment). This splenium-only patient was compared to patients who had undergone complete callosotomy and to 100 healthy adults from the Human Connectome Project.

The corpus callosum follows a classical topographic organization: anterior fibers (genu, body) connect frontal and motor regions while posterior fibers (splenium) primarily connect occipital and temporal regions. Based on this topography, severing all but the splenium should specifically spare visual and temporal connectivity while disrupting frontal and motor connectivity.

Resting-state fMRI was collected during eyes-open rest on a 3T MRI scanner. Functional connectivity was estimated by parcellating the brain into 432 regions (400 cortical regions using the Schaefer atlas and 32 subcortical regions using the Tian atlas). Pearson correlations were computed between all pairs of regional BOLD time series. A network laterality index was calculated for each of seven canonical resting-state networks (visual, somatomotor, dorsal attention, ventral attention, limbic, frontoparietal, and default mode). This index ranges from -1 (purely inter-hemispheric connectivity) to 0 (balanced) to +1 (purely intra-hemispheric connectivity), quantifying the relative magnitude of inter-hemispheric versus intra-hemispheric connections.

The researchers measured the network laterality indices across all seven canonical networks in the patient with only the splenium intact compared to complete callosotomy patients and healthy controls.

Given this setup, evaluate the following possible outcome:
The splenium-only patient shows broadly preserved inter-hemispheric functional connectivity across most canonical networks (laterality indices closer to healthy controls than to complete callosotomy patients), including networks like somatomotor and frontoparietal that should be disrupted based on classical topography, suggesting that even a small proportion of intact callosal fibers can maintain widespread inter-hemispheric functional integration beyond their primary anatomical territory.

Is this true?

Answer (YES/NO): YES